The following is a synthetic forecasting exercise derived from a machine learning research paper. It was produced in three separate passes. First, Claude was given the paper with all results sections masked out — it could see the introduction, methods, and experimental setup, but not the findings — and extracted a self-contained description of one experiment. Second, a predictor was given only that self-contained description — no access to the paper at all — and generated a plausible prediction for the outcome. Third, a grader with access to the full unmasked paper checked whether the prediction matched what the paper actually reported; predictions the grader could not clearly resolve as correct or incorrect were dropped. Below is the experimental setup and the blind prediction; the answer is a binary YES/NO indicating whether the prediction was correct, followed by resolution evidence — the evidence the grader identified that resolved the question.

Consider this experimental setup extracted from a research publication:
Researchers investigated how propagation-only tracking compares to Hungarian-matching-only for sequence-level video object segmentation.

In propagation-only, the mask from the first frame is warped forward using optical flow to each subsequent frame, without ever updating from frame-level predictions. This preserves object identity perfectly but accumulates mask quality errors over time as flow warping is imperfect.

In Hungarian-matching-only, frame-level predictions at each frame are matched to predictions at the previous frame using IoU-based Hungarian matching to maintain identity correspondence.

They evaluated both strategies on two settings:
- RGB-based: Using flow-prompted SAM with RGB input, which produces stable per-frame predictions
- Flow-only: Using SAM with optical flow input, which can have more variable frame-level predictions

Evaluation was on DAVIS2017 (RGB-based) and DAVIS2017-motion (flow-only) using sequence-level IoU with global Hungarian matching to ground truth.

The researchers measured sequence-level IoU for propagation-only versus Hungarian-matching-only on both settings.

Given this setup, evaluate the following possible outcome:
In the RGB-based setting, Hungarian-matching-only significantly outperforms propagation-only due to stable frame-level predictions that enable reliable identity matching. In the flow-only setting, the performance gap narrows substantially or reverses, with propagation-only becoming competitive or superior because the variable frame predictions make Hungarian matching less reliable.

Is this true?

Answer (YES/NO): NO